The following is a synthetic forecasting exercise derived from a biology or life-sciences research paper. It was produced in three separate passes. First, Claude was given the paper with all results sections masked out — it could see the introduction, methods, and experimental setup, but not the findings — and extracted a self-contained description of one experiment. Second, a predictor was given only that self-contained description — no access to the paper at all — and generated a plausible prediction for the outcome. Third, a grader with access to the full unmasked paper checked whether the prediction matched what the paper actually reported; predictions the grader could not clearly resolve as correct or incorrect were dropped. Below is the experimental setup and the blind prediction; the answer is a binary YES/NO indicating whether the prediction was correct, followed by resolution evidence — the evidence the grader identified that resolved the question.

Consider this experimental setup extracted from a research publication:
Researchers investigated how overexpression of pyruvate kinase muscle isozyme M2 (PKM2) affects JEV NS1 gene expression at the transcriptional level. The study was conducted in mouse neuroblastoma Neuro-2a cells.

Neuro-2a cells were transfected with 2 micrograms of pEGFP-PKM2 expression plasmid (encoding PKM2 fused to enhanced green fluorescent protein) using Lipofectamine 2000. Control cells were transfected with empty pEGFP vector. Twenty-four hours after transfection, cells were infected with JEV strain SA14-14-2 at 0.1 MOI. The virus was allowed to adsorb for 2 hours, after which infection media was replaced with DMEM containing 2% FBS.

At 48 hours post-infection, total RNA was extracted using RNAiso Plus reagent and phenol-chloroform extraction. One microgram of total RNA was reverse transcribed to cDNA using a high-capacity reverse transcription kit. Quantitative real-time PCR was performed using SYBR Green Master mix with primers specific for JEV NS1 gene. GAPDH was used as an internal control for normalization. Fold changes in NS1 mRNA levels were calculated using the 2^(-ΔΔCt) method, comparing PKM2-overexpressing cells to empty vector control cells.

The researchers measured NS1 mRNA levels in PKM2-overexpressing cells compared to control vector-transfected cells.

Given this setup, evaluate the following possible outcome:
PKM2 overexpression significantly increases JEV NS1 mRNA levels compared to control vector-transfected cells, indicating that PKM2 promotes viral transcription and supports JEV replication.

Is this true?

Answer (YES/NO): NO